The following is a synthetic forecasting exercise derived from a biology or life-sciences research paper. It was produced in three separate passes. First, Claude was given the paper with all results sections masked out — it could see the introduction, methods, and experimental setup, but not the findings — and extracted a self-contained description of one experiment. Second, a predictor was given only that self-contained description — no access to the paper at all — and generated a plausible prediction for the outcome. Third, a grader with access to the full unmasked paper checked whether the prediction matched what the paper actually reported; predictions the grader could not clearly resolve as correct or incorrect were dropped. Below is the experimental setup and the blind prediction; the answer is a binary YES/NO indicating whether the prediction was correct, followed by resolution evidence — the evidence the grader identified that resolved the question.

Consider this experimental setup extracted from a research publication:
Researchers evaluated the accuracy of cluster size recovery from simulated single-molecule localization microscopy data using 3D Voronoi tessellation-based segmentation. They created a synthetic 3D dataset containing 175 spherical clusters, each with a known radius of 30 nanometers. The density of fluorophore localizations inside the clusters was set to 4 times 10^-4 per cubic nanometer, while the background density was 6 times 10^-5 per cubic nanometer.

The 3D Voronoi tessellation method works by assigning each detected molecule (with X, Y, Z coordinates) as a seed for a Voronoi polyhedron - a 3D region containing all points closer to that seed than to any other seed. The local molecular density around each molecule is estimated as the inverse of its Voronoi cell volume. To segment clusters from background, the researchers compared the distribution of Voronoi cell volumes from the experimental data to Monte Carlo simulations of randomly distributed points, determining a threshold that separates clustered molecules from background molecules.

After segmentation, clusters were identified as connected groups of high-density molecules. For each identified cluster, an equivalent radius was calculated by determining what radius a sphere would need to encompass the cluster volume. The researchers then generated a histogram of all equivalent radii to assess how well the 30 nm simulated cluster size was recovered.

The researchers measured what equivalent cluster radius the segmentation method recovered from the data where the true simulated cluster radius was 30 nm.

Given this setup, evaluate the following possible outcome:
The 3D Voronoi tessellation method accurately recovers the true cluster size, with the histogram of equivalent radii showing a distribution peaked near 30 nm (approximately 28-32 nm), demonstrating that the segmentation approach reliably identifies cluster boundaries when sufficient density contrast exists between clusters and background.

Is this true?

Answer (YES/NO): YES